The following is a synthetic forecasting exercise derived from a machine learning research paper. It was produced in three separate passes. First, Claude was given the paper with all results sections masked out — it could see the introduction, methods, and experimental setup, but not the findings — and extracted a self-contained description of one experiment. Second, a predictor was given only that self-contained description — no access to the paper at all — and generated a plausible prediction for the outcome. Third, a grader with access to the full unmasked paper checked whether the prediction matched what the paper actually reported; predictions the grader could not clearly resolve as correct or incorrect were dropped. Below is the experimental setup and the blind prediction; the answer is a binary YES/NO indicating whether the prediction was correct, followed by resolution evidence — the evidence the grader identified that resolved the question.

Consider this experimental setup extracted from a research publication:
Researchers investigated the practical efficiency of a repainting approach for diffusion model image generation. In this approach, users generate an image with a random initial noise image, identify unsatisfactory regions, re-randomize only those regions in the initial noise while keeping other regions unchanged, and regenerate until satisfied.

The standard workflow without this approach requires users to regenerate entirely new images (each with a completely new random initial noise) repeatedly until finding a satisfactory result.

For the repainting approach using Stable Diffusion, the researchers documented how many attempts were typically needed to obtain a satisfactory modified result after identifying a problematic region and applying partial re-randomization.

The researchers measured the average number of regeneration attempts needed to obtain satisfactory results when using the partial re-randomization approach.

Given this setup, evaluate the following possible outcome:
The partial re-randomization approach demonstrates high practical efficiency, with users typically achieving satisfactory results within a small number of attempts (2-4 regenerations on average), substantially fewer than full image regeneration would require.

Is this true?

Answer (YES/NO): NO